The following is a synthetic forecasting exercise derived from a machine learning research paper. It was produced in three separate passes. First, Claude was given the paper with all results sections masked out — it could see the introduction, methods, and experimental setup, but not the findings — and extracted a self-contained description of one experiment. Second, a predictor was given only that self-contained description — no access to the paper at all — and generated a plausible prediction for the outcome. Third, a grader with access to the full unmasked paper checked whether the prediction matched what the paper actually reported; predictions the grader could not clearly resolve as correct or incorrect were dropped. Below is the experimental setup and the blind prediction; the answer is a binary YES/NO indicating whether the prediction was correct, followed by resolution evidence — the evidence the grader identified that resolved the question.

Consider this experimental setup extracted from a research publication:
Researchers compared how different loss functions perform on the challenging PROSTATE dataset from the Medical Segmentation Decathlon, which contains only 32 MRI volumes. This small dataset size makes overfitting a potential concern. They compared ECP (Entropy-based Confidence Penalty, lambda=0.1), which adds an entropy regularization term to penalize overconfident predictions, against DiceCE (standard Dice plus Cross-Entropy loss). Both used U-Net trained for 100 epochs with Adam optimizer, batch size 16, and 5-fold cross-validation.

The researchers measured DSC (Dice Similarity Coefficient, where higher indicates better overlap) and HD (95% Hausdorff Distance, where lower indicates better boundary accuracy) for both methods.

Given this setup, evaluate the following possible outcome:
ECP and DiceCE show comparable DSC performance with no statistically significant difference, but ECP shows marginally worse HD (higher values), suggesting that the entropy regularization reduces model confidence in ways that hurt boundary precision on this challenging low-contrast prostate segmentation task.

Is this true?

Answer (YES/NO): NO